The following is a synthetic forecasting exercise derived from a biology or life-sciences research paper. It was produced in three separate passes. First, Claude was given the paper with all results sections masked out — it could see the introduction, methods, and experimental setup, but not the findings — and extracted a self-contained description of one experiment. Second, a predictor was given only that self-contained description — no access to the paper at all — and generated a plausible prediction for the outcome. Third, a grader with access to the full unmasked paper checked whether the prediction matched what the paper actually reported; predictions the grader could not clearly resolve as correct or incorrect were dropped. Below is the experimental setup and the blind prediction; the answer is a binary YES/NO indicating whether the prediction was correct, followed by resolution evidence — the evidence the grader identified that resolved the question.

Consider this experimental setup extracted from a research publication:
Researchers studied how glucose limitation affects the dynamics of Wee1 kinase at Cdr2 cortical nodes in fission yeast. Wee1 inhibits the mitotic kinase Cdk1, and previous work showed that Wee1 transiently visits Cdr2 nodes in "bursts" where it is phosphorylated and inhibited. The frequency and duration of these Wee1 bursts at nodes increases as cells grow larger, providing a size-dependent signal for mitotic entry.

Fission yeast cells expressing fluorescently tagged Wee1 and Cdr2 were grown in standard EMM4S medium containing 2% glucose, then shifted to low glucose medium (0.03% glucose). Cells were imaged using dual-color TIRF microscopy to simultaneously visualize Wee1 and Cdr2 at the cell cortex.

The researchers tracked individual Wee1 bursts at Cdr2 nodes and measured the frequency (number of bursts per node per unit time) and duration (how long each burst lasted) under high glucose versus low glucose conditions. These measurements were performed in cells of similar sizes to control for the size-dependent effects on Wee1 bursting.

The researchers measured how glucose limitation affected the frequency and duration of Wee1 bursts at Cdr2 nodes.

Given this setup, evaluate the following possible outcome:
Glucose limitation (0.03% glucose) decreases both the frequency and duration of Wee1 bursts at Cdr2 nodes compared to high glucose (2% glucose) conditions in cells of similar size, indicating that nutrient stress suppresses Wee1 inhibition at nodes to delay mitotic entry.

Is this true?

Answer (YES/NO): NO